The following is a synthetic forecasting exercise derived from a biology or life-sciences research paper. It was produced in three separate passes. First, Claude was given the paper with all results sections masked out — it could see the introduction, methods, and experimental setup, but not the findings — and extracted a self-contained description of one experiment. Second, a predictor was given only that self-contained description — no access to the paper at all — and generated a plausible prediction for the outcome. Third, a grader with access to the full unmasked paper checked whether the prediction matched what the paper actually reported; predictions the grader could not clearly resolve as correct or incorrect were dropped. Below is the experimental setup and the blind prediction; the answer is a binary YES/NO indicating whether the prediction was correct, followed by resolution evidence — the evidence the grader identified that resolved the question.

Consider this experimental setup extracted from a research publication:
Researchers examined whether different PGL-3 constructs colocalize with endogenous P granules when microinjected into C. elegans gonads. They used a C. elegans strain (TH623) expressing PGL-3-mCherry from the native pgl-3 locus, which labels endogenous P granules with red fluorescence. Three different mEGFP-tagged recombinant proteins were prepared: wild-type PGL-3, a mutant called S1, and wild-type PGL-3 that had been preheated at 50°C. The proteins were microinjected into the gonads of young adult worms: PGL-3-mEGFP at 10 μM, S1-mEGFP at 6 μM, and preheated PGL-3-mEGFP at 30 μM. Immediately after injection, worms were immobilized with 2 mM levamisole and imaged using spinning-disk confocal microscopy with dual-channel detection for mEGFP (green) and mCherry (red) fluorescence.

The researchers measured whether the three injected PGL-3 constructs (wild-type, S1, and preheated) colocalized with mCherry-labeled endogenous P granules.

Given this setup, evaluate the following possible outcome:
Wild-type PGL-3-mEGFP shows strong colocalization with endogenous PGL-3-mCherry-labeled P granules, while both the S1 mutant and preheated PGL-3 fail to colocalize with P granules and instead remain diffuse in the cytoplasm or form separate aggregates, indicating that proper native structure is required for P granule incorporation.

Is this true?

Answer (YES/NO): NO